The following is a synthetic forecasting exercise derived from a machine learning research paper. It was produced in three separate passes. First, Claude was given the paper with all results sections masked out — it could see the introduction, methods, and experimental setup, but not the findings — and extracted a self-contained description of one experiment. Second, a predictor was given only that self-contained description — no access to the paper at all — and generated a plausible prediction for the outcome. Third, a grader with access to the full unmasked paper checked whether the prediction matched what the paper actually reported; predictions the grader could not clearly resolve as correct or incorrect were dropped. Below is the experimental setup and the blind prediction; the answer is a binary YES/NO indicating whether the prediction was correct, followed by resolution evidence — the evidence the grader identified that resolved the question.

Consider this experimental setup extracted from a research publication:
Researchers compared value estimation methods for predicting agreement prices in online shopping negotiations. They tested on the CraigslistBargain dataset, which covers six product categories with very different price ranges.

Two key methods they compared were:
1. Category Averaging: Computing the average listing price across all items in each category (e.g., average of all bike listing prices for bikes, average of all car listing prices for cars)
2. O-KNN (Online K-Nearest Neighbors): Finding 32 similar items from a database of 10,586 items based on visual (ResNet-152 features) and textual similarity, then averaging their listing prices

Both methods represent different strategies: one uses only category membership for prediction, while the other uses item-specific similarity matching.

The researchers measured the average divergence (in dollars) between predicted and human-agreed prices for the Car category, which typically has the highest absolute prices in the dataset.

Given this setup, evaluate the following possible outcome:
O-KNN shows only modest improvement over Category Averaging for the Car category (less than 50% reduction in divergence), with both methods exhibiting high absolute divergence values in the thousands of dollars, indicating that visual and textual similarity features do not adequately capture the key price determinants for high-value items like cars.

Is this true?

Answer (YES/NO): NO